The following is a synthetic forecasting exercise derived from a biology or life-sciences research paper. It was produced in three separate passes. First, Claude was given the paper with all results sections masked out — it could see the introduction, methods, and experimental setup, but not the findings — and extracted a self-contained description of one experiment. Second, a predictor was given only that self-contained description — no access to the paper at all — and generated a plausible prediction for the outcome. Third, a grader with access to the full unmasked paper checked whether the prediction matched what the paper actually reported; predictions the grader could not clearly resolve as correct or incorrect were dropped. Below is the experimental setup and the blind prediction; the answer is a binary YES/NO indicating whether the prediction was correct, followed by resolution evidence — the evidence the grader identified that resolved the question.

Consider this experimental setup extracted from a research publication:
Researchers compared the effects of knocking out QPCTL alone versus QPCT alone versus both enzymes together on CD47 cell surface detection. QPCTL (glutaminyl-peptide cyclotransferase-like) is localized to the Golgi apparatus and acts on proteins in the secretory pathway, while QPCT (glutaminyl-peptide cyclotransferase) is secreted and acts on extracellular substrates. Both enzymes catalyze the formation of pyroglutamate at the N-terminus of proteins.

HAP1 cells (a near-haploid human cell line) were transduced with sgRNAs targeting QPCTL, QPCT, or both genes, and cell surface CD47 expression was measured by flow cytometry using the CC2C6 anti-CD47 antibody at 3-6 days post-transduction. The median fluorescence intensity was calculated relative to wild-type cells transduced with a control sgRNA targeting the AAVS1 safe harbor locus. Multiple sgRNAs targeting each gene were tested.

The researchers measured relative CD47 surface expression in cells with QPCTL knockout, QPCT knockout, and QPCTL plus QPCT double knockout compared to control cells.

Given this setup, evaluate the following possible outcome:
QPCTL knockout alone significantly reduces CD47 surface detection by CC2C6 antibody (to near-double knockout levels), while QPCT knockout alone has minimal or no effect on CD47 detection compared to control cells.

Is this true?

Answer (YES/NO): YES